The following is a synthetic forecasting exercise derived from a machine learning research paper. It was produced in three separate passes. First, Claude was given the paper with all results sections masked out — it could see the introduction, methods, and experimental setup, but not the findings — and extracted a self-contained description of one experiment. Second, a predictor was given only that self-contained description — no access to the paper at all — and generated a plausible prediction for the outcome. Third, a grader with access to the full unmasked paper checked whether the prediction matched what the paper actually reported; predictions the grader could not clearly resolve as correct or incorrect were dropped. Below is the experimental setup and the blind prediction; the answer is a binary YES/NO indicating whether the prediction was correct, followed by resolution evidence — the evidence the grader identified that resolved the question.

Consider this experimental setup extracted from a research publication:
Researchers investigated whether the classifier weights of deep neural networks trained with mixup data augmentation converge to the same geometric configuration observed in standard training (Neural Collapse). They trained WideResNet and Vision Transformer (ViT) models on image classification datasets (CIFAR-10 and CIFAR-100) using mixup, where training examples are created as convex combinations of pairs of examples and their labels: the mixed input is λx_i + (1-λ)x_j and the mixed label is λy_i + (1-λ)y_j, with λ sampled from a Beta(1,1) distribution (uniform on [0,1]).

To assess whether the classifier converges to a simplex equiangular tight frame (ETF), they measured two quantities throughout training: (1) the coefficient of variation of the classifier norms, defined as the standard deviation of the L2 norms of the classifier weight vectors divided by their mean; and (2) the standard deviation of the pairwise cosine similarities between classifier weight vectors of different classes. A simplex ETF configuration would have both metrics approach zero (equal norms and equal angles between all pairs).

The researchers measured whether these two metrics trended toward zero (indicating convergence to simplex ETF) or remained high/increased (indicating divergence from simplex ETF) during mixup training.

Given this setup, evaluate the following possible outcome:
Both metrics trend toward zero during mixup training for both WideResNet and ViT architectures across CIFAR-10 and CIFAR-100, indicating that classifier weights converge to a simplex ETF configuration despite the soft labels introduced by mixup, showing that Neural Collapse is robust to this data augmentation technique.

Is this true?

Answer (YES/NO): YES